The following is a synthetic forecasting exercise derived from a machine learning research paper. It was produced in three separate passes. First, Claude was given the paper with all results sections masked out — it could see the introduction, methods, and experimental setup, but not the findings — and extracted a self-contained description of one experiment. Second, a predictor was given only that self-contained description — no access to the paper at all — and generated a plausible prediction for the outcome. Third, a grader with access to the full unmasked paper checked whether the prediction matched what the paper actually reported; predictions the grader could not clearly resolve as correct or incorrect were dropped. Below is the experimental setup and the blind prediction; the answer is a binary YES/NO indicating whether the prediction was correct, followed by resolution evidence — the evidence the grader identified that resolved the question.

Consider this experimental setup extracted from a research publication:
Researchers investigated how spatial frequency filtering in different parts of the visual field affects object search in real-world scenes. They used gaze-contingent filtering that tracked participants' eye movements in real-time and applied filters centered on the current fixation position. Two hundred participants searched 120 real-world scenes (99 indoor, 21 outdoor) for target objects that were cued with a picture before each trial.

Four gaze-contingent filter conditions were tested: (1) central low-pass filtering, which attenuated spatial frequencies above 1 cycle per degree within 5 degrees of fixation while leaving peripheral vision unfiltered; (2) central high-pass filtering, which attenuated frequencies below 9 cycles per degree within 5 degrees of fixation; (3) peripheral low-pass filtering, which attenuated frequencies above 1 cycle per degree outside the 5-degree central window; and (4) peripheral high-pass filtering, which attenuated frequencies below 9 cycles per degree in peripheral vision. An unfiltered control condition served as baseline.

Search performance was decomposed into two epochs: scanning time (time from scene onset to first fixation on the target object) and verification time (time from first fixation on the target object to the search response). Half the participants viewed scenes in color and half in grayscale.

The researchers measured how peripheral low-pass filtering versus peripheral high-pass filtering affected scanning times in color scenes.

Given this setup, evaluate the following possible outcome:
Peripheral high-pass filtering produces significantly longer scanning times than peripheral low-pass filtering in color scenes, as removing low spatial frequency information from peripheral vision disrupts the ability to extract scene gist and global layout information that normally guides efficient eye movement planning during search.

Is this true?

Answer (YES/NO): YES